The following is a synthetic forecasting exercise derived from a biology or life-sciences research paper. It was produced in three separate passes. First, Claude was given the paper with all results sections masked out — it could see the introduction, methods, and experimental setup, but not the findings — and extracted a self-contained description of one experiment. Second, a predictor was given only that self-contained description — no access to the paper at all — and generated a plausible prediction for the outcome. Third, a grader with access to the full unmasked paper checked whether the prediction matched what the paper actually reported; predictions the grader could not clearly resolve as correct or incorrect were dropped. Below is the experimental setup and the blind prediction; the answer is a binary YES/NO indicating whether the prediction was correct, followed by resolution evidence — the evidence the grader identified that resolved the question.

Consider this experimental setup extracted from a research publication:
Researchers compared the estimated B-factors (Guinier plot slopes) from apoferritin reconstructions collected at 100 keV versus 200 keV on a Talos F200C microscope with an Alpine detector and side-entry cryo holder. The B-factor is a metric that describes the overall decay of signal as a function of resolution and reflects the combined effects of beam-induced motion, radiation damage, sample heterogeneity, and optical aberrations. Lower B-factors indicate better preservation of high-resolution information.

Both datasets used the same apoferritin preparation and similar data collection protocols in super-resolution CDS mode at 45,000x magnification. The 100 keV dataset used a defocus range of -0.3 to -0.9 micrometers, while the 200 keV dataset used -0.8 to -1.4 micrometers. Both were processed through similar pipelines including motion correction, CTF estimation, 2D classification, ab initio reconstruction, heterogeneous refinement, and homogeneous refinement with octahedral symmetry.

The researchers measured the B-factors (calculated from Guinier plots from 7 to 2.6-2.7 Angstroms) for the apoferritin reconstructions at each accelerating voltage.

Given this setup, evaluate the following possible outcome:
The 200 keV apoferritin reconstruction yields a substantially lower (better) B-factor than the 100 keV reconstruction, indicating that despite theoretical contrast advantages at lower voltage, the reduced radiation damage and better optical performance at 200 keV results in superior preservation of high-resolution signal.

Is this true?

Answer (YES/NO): NO